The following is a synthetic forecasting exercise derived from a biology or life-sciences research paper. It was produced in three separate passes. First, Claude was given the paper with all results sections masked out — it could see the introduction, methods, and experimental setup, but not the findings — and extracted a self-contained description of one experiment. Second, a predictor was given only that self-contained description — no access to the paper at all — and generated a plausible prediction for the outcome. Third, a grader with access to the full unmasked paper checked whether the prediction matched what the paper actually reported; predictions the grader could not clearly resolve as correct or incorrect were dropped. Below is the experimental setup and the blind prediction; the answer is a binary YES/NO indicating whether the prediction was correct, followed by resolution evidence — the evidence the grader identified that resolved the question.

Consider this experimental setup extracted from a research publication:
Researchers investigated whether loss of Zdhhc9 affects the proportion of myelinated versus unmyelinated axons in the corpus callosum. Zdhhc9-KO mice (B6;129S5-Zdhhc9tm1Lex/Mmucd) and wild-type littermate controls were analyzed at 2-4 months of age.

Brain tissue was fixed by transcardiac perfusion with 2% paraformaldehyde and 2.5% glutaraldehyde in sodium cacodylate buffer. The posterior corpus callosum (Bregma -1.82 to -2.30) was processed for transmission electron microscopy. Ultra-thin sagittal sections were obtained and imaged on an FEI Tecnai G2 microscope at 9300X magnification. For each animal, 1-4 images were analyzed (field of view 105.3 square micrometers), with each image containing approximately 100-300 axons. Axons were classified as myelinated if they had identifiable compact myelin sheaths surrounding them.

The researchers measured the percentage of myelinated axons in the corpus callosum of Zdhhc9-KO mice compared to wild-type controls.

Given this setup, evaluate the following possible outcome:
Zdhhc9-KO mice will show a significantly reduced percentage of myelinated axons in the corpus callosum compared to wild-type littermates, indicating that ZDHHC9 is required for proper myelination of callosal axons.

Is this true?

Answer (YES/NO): YES